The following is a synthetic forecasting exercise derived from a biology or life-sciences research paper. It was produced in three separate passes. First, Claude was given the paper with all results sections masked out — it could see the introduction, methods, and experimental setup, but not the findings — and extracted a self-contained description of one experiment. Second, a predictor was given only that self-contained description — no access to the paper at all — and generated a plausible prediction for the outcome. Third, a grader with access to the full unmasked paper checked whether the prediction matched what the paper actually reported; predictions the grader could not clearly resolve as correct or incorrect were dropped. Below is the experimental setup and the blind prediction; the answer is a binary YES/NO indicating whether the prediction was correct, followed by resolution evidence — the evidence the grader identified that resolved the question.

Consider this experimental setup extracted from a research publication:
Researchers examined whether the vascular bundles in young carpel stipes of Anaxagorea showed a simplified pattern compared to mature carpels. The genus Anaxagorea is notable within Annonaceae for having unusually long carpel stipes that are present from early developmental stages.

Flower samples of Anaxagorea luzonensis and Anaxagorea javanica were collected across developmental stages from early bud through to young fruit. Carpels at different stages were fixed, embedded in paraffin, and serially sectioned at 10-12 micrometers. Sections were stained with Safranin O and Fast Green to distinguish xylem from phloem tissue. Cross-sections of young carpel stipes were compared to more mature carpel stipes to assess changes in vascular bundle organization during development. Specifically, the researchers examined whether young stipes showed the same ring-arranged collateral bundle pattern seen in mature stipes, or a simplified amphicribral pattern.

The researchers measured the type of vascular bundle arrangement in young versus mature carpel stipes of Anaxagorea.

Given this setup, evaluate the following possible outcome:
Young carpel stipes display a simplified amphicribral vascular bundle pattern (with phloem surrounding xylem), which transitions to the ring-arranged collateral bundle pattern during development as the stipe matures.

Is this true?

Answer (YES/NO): YES